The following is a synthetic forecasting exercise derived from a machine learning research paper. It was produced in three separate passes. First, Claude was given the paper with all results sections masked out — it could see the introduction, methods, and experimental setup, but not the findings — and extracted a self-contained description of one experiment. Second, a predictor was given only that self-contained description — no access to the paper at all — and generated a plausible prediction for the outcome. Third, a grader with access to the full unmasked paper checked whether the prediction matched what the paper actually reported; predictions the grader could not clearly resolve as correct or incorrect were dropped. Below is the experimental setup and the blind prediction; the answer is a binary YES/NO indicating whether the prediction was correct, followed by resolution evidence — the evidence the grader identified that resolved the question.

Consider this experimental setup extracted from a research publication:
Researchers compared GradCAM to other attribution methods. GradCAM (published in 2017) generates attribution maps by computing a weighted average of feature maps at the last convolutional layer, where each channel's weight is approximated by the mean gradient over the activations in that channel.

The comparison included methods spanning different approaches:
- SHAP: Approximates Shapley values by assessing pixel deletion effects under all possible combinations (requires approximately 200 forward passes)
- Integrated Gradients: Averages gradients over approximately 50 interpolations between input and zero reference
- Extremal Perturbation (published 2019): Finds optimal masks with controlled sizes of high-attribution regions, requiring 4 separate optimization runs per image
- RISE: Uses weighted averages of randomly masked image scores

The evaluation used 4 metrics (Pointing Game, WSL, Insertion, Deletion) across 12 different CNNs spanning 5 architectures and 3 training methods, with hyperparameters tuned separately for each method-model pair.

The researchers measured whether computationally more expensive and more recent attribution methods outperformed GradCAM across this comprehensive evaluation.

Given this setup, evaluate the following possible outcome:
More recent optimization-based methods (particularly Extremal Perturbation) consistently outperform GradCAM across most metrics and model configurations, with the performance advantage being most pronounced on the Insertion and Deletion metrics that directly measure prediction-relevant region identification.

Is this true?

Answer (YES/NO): NO